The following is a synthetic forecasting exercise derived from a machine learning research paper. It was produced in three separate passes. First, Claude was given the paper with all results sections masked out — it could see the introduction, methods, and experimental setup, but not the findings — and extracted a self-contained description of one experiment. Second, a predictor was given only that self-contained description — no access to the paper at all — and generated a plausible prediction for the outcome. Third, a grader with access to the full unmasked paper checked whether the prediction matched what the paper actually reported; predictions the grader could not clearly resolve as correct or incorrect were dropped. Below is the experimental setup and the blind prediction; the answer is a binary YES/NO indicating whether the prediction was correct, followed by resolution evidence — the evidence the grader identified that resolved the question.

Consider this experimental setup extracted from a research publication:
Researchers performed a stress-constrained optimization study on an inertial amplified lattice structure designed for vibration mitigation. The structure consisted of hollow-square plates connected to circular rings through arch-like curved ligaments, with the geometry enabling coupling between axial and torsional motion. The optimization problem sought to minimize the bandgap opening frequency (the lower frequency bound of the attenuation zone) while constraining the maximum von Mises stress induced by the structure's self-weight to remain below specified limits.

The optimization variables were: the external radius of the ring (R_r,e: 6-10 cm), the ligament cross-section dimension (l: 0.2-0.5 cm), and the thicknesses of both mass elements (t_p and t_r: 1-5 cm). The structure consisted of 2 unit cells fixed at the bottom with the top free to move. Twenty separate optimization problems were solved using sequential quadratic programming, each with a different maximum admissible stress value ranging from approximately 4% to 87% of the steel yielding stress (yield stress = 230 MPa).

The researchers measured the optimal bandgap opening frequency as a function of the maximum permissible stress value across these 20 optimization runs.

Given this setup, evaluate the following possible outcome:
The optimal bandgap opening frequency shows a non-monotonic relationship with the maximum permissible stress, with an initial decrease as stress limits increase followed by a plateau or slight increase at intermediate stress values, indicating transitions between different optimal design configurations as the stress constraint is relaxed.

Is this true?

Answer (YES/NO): NO